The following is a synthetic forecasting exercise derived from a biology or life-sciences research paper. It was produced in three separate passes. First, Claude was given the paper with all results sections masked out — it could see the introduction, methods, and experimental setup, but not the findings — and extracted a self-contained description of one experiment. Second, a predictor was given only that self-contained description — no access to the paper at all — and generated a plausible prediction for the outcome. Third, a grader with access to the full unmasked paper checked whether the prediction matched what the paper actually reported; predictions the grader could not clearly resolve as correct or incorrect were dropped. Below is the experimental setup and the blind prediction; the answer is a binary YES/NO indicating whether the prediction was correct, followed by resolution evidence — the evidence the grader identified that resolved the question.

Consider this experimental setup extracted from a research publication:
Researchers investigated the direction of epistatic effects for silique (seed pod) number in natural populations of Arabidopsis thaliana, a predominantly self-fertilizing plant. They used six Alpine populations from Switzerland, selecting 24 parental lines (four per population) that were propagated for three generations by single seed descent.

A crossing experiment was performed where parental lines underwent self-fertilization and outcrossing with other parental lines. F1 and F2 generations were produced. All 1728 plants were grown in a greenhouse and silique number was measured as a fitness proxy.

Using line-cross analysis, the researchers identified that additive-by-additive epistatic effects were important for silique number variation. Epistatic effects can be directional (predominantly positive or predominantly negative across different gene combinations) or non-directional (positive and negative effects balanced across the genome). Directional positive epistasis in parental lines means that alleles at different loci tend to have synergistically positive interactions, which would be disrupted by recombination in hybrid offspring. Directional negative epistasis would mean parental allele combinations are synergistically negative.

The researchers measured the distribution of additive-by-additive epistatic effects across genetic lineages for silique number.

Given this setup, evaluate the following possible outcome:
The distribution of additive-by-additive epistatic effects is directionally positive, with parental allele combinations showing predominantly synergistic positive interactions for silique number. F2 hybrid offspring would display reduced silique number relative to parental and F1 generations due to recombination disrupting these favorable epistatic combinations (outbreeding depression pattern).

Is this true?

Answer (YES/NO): YES